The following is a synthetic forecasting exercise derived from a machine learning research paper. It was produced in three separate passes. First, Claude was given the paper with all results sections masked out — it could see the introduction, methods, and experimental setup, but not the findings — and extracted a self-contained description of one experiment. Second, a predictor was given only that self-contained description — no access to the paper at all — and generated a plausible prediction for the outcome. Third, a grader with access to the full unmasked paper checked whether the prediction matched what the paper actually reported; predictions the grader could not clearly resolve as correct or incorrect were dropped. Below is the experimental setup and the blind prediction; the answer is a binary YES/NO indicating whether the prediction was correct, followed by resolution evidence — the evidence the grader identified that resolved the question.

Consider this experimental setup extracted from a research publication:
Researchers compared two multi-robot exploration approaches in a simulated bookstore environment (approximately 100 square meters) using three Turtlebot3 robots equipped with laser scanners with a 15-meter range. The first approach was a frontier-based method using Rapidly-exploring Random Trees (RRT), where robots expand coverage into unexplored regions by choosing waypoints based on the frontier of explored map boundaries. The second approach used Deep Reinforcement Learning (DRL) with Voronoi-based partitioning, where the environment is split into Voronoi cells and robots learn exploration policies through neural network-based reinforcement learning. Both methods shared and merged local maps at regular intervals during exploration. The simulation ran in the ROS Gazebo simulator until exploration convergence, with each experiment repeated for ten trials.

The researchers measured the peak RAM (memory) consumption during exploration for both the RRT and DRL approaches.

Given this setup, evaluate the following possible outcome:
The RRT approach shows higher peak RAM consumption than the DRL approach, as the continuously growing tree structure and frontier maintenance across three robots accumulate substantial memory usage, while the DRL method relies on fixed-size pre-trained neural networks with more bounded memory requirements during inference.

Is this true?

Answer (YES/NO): NO